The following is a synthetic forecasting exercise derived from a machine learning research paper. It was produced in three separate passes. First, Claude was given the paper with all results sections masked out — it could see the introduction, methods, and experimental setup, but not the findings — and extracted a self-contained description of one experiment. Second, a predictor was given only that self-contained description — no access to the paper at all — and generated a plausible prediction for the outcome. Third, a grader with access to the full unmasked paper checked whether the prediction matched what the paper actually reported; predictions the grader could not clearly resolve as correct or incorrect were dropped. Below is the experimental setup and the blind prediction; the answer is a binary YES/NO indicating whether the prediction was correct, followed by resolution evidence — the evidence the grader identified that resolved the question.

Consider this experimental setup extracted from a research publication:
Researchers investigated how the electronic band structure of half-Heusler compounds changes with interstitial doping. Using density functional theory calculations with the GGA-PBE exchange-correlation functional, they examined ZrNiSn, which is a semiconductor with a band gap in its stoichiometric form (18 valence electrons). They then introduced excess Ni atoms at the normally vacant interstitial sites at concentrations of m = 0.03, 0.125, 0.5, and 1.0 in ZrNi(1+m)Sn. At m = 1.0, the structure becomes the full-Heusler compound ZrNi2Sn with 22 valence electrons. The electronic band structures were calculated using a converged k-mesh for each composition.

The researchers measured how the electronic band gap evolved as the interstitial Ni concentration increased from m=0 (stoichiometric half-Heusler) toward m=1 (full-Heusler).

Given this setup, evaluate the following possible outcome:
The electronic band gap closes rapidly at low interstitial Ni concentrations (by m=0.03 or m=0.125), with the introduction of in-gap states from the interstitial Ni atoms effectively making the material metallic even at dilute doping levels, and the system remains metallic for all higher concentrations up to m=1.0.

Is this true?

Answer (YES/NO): NO